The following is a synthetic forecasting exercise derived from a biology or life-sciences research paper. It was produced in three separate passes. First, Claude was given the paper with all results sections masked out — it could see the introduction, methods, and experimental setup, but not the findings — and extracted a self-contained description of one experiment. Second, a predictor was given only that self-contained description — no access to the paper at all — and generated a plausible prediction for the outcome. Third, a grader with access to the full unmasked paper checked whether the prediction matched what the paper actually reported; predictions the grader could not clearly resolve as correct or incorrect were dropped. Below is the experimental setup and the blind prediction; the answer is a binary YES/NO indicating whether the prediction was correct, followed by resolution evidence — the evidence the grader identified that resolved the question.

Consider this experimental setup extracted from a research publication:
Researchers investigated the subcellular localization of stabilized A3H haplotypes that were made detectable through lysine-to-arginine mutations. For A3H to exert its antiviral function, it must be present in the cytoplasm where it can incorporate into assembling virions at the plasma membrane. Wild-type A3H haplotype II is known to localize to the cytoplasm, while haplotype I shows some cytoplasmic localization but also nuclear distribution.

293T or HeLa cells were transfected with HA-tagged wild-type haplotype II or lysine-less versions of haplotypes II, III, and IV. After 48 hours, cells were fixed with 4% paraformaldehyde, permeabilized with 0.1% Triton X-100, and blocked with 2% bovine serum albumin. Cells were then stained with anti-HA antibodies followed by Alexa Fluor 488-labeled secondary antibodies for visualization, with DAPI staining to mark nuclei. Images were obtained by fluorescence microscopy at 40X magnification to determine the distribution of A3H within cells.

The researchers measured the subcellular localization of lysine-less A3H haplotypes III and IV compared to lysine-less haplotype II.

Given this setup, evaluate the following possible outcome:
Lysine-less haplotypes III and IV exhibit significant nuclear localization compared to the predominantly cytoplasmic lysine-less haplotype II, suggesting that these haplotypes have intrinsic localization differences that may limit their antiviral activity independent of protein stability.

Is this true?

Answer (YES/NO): YES